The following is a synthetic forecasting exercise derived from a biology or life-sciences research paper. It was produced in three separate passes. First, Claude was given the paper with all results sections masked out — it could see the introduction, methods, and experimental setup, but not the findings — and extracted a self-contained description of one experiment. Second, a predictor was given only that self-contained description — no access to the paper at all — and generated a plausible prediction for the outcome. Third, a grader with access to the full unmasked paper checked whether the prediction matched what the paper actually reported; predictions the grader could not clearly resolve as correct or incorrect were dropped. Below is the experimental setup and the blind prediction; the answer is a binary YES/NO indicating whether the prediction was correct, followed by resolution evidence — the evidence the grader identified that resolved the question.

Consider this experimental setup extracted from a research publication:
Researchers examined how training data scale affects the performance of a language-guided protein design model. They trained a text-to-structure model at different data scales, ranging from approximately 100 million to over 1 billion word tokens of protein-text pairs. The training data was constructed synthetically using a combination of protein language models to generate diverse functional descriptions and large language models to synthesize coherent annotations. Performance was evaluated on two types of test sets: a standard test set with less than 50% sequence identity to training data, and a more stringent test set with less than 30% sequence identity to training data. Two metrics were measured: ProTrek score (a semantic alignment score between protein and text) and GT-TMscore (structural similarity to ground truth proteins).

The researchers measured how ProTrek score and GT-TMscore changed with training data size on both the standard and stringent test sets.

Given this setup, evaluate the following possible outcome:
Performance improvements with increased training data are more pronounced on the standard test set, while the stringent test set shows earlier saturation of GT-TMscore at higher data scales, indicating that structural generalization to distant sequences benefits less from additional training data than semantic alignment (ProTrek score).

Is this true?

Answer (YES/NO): NO